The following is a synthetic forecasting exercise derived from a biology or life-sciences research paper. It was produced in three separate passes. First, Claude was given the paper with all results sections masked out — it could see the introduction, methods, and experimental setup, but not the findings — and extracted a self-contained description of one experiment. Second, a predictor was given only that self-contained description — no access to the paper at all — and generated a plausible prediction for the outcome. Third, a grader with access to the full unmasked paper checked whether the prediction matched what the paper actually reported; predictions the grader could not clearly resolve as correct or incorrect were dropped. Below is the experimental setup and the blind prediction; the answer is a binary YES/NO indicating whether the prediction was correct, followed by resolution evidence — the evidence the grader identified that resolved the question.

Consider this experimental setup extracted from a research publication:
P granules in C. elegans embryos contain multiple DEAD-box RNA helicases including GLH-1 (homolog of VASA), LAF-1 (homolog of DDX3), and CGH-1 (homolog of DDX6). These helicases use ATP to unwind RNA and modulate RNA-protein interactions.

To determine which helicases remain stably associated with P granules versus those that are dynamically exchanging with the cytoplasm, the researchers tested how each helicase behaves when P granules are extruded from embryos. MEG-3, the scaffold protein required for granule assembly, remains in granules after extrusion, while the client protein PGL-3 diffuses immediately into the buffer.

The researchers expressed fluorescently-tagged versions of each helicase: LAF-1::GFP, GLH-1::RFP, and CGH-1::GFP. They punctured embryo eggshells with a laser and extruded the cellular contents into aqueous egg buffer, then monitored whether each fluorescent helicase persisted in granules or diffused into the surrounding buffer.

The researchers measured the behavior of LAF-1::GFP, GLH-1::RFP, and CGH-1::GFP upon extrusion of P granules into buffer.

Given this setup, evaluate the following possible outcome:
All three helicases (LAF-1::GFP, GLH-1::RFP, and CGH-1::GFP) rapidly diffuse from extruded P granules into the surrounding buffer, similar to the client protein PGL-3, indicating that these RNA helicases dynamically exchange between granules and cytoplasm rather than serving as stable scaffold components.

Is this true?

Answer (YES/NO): NO